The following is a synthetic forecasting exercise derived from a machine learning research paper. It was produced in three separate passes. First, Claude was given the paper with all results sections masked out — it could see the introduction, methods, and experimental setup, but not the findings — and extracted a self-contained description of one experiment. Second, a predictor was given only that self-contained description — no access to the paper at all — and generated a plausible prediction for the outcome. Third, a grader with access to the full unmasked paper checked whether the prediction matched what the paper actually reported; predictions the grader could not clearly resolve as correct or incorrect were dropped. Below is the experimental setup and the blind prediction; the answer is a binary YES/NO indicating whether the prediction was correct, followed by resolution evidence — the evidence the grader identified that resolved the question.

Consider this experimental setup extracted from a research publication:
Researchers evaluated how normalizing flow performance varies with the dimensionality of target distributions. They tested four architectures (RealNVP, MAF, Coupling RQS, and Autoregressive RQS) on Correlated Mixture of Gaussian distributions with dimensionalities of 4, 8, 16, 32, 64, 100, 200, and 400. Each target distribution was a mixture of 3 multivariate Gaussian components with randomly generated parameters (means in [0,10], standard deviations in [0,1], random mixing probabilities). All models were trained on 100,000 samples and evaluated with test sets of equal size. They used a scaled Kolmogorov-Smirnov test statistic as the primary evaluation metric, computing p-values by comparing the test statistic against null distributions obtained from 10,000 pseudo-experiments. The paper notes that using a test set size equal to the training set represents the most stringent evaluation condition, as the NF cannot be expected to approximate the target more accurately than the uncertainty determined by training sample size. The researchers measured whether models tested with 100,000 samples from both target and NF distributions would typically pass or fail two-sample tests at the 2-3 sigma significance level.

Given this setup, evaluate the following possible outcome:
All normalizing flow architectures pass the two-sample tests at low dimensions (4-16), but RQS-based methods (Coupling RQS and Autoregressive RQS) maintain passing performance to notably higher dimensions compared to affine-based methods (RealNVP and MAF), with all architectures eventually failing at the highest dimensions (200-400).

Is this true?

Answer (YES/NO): NO